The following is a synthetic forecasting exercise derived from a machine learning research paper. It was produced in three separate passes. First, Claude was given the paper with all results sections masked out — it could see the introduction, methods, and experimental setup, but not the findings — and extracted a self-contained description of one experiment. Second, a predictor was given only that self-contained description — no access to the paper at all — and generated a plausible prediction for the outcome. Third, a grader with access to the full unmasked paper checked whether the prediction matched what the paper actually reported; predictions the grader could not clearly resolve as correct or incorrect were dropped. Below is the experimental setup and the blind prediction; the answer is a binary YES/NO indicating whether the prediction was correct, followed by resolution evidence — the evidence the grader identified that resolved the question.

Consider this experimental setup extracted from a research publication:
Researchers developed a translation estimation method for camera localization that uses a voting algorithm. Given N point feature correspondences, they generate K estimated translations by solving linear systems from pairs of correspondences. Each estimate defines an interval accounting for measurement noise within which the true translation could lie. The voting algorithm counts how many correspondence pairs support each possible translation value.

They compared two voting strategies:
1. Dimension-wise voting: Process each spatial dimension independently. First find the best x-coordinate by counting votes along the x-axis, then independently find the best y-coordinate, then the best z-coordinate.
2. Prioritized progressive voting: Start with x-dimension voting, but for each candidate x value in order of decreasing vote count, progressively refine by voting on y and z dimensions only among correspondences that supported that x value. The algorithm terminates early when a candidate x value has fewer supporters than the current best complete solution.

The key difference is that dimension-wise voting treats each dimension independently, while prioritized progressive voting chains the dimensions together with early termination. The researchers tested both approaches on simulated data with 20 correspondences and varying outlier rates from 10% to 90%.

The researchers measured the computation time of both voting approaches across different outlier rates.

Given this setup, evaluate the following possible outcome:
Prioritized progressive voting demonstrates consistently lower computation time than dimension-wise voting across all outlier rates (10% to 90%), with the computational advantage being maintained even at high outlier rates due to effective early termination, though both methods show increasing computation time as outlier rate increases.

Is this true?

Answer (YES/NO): NO